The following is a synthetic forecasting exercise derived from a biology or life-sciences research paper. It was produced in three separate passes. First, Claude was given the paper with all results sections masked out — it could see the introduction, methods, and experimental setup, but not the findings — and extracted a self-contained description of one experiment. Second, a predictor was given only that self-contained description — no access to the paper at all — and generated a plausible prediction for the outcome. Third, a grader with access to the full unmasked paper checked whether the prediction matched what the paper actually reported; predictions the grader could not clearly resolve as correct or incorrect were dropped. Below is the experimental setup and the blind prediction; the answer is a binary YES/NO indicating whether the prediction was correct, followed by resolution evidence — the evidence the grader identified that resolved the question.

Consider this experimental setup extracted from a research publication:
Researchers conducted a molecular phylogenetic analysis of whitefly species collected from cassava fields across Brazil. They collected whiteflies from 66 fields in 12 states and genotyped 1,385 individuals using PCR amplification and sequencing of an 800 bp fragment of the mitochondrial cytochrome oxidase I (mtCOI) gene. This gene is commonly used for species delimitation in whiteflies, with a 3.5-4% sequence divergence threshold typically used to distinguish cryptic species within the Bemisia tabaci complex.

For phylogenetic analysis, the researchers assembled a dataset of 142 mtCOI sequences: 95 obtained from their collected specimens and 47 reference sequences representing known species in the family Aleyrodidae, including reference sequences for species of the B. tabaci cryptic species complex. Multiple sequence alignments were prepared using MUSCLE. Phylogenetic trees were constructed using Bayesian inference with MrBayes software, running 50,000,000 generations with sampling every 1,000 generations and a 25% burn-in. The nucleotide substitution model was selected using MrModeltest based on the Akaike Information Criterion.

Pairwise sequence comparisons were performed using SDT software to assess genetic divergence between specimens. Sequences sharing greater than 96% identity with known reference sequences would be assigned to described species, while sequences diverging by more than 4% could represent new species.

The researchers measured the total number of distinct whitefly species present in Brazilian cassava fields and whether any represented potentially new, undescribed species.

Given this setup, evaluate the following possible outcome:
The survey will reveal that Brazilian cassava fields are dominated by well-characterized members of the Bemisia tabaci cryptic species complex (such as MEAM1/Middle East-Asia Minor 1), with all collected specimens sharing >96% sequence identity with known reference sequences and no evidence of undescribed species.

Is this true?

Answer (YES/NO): NO